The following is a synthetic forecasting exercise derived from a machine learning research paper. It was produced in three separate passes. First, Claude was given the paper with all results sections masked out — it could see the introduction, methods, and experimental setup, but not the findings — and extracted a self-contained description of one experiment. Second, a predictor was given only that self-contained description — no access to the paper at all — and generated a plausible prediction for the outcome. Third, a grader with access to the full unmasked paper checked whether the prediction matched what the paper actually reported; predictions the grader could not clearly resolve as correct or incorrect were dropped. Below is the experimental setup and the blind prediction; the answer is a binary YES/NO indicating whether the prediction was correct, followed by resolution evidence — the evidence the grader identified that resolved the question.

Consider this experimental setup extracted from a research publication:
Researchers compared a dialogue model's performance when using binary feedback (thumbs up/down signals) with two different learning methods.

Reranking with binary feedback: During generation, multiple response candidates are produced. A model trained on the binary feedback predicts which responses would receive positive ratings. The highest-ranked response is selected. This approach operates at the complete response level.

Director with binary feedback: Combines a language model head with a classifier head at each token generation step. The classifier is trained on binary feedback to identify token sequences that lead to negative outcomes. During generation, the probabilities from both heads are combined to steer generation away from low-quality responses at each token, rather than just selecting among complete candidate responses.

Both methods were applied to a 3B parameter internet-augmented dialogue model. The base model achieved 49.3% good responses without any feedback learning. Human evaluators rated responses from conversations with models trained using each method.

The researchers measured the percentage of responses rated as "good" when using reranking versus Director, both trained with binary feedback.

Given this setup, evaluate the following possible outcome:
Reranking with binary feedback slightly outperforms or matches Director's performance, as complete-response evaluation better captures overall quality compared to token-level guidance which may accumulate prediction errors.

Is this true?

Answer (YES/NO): NO